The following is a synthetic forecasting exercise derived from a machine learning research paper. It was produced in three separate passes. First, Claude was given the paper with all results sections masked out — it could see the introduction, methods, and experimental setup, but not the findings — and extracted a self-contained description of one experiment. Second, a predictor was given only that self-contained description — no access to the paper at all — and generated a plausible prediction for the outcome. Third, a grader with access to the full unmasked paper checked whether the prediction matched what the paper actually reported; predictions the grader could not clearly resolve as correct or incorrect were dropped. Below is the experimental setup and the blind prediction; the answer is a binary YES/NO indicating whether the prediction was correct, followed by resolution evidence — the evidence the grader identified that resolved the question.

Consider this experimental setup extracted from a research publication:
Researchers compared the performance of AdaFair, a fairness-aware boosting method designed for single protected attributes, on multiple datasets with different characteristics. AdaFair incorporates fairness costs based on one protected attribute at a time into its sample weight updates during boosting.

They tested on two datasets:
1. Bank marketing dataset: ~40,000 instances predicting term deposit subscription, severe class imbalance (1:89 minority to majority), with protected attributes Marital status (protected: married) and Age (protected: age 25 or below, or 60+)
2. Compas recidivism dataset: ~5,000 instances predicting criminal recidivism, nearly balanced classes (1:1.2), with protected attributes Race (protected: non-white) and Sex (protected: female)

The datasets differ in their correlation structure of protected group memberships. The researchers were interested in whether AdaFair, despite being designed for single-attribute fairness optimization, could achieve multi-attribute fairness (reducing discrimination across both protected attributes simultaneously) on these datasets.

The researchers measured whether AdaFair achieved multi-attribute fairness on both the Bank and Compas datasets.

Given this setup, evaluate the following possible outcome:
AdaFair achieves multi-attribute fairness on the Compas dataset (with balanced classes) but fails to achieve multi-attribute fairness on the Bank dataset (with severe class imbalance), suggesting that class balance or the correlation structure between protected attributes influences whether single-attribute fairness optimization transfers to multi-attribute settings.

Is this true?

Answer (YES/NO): NO